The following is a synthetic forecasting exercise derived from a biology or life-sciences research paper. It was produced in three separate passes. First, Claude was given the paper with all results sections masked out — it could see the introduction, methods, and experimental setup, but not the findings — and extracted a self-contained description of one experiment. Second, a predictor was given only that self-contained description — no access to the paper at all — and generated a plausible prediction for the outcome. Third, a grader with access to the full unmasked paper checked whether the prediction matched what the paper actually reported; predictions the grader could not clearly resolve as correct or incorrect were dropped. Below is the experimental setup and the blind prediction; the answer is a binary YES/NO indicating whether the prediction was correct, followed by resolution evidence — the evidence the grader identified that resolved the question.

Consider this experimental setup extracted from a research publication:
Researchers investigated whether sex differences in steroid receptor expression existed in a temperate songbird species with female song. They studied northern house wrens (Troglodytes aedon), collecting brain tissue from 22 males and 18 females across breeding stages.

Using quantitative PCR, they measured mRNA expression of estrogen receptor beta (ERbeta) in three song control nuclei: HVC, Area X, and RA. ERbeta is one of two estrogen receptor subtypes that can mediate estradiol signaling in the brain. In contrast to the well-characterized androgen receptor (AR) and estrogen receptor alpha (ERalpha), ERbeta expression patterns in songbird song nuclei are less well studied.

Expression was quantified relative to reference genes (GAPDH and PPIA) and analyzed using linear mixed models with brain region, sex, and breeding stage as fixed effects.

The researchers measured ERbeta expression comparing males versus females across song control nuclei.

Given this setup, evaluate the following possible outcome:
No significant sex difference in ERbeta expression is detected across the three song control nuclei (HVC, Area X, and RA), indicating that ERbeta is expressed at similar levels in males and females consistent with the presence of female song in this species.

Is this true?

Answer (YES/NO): YES